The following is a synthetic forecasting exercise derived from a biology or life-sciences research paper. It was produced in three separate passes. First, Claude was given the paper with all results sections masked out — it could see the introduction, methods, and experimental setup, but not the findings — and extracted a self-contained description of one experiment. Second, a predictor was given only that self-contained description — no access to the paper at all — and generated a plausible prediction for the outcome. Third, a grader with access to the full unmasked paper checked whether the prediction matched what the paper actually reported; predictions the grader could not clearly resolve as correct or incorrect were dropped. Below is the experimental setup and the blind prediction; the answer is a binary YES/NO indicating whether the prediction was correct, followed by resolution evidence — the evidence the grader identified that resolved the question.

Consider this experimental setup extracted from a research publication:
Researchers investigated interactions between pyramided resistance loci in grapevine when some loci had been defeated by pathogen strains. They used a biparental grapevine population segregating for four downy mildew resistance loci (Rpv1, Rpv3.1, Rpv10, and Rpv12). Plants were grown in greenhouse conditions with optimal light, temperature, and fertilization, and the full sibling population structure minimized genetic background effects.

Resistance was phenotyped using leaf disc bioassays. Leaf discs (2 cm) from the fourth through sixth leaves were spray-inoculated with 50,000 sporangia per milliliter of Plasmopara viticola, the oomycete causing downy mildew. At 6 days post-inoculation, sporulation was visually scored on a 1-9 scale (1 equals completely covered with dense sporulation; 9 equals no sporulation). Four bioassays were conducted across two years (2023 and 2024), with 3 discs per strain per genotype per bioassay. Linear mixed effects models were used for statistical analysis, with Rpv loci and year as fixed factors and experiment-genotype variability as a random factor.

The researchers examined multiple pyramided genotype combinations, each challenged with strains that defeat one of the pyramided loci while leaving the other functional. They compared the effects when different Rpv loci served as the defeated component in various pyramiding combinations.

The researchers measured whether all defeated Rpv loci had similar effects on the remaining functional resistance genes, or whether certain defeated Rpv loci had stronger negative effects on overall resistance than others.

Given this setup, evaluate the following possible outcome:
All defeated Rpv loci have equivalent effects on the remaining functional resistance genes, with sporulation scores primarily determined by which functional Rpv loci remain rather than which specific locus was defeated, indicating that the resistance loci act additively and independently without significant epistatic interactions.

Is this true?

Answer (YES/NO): NO